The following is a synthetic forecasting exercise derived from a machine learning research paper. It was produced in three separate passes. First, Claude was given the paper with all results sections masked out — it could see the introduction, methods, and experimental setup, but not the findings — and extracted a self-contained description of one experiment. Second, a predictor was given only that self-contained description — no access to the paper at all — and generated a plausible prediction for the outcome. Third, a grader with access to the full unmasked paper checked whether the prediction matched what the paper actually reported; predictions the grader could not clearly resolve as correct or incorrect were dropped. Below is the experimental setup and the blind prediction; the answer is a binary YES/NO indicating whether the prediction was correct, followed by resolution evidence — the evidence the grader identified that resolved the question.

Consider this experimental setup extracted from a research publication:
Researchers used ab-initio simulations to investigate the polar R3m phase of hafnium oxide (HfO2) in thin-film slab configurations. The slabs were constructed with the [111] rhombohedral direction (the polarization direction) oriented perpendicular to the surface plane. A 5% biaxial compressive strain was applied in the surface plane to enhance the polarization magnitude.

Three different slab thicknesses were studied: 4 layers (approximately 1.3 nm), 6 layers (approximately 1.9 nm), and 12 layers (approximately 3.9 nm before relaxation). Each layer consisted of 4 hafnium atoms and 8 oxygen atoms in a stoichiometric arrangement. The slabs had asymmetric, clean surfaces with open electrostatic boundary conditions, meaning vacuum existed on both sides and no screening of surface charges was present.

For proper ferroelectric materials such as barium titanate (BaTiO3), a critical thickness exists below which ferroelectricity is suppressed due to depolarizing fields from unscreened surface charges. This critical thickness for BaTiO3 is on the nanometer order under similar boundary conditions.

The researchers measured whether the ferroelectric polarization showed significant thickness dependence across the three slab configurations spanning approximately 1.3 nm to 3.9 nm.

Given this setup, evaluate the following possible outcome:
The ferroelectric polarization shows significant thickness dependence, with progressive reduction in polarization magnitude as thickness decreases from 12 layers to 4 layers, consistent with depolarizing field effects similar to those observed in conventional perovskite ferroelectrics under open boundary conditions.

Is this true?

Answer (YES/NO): NO